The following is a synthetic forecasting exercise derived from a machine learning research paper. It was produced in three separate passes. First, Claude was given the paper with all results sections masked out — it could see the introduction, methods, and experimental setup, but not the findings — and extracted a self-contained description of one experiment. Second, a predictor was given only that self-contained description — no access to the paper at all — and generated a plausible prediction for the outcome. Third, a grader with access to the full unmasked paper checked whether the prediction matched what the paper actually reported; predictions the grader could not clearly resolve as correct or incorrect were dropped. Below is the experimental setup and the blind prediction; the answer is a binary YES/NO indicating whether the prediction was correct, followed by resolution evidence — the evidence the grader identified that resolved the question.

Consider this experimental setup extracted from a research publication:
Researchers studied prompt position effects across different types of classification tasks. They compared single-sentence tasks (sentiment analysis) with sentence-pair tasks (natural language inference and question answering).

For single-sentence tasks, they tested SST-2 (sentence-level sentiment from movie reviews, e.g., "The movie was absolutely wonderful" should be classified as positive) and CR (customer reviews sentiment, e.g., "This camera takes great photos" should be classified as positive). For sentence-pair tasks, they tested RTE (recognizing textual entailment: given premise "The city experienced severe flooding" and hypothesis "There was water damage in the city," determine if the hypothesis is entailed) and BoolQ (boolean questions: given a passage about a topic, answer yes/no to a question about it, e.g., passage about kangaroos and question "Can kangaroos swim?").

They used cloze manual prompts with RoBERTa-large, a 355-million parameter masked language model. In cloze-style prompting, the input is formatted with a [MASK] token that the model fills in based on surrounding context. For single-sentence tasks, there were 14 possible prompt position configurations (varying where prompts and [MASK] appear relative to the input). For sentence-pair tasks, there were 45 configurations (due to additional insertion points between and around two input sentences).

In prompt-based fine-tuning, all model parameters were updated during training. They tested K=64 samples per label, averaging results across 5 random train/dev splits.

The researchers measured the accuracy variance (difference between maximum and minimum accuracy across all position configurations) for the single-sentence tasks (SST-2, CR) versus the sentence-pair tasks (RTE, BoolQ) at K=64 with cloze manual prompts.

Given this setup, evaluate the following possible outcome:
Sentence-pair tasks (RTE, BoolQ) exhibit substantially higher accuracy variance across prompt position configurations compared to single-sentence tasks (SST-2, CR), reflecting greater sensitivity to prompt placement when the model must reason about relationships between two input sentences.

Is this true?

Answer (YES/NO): YES